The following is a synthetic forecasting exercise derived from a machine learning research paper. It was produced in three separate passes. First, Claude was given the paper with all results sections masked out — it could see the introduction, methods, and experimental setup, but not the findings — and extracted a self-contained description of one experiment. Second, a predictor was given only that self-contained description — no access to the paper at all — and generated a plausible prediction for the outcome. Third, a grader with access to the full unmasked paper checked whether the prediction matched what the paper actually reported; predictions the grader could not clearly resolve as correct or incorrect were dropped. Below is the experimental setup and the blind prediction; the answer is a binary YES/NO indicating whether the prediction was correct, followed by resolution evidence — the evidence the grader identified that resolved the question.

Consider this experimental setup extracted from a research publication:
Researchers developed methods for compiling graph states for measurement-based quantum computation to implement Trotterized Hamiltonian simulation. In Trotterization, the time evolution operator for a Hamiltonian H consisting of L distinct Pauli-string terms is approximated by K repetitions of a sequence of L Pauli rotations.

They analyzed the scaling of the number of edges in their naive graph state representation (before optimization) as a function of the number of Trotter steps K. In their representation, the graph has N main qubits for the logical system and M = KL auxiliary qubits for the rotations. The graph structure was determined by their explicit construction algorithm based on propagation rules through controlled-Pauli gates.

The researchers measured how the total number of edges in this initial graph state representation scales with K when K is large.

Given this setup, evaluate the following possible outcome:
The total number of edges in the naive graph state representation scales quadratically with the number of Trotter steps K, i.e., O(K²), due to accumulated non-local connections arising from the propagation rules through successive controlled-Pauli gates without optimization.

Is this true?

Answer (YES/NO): YES